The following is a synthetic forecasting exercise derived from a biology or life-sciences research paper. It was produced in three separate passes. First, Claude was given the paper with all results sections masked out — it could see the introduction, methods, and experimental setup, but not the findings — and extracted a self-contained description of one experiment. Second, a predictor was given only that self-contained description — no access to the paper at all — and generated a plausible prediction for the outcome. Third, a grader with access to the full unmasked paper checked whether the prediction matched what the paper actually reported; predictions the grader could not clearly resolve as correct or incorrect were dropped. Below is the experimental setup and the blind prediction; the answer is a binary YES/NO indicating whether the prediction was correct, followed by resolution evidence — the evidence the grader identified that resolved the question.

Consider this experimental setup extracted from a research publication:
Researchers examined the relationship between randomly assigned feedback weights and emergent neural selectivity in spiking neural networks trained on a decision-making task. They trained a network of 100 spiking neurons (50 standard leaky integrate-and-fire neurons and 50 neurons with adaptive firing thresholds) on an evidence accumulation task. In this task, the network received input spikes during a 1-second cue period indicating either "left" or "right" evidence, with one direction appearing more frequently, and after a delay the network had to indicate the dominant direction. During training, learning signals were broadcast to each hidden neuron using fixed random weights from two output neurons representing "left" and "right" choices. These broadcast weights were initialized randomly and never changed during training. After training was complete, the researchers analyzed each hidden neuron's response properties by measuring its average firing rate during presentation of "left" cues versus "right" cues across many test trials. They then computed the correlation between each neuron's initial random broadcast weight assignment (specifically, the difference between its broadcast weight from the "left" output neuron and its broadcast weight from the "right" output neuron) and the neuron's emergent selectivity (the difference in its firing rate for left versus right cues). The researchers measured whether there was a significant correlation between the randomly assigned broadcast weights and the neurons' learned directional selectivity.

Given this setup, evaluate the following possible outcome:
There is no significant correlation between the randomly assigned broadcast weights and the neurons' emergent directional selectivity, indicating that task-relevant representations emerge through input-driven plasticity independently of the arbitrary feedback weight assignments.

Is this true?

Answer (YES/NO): NO